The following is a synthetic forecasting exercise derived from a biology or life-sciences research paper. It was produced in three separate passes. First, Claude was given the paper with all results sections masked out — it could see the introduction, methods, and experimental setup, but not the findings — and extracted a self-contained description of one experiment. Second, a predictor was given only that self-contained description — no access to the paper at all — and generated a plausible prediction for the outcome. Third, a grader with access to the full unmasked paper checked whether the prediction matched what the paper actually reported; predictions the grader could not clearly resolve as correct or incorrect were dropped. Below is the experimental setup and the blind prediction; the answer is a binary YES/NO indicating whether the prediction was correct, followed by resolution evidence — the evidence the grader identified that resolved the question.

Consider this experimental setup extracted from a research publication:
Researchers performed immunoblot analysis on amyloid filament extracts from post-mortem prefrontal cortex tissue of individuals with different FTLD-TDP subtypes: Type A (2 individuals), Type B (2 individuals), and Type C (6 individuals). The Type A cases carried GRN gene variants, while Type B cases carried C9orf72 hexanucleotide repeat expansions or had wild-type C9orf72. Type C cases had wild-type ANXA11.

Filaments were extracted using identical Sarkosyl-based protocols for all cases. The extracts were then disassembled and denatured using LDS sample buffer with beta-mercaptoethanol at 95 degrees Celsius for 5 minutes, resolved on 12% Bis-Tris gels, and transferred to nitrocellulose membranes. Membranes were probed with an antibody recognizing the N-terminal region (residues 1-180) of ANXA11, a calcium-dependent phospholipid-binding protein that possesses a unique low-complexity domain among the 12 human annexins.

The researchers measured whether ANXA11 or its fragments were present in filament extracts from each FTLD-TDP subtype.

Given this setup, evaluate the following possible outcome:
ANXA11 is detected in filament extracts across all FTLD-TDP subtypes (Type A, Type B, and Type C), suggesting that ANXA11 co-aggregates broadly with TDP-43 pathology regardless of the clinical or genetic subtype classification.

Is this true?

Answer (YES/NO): NO